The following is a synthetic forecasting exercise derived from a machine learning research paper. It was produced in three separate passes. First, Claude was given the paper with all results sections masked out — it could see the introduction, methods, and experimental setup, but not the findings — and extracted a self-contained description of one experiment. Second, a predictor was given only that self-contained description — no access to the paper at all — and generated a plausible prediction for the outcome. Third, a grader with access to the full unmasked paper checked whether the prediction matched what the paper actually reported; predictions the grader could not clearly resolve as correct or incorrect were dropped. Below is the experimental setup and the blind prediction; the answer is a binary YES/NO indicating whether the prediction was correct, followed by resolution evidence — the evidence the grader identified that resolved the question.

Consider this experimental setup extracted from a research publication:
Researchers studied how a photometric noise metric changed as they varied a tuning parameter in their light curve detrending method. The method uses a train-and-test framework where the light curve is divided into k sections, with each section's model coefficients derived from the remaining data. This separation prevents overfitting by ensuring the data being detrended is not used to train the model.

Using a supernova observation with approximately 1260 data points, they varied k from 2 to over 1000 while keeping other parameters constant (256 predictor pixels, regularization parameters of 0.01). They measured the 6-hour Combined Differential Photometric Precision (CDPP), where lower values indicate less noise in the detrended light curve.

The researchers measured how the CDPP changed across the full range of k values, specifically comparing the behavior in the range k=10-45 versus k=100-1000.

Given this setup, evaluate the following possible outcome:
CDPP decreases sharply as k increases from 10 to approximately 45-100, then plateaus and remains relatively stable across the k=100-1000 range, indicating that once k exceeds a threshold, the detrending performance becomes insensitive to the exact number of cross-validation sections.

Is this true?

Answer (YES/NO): NO